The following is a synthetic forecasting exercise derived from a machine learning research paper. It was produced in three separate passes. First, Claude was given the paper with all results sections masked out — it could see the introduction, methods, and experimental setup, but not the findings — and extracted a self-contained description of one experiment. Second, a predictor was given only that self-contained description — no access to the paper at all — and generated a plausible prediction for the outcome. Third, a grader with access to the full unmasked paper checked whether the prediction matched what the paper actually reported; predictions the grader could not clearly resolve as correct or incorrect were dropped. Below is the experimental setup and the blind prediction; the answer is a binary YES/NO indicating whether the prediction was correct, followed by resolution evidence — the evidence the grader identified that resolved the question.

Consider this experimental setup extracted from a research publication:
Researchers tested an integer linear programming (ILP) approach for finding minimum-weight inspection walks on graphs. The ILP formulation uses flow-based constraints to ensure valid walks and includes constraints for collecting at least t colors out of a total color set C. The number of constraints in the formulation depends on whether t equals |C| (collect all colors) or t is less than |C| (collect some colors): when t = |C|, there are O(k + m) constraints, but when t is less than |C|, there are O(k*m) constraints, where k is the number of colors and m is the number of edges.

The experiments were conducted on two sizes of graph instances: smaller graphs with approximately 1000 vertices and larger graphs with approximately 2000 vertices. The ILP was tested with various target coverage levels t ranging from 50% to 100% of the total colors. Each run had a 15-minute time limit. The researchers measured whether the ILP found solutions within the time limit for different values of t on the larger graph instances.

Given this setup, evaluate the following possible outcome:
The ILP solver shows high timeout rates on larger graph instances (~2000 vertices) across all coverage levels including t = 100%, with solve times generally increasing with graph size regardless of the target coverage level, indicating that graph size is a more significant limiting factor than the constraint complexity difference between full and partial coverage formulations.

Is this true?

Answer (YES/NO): NO